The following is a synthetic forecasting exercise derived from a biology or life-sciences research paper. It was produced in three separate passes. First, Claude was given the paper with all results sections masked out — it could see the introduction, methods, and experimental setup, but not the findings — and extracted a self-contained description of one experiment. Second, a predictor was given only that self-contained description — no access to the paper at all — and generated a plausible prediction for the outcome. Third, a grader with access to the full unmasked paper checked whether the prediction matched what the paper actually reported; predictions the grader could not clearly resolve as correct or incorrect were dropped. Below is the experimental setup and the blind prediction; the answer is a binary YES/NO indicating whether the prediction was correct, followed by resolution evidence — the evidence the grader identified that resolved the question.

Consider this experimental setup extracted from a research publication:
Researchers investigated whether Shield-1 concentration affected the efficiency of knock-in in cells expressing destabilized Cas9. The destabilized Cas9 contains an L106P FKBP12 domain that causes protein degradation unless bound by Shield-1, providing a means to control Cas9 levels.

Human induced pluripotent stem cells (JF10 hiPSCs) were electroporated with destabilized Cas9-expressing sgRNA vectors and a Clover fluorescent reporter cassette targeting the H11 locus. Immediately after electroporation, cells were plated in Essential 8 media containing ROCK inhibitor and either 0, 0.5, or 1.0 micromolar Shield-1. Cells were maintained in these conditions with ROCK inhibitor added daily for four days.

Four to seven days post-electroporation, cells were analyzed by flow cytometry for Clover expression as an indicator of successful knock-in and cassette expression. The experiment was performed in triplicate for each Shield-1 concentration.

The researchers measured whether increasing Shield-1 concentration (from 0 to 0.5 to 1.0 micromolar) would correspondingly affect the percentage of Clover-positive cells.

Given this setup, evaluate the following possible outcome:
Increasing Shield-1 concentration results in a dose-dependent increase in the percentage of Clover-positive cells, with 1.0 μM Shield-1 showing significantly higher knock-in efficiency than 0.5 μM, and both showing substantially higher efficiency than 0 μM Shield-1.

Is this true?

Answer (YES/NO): NO